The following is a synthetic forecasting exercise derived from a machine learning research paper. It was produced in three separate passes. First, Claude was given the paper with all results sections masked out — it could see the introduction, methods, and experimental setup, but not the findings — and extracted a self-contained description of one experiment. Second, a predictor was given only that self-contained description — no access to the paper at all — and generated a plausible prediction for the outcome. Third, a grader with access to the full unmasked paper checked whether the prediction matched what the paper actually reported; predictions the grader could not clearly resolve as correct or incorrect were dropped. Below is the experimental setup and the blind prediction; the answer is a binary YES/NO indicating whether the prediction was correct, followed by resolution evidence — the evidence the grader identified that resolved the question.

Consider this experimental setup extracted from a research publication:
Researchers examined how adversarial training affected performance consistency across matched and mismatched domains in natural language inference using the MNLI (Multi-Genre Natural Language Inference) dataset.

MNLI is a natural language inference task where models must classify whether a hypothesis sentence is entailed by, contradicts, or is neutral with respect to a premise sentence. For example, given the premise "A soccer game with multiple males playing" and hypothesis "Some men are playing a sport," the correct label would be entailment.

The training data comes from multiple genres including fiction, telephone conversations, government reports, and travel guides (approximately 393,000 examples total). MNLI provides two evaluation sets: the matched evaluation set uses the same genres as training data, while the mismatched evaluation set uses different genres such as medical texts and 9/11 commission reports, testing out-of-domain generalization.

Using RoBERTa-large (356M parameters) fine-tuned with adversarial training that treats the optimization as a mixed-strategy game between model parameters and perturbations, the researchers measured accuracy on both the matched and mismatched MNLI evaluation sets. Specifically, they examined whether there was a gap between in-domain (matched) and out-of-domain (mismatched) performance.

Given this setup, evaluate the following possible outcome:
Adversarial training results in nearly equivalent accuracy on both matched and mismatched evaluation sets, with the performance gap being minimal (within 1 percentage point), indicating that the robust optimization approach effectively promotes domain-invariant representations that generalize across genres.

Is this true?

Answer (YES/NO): YES